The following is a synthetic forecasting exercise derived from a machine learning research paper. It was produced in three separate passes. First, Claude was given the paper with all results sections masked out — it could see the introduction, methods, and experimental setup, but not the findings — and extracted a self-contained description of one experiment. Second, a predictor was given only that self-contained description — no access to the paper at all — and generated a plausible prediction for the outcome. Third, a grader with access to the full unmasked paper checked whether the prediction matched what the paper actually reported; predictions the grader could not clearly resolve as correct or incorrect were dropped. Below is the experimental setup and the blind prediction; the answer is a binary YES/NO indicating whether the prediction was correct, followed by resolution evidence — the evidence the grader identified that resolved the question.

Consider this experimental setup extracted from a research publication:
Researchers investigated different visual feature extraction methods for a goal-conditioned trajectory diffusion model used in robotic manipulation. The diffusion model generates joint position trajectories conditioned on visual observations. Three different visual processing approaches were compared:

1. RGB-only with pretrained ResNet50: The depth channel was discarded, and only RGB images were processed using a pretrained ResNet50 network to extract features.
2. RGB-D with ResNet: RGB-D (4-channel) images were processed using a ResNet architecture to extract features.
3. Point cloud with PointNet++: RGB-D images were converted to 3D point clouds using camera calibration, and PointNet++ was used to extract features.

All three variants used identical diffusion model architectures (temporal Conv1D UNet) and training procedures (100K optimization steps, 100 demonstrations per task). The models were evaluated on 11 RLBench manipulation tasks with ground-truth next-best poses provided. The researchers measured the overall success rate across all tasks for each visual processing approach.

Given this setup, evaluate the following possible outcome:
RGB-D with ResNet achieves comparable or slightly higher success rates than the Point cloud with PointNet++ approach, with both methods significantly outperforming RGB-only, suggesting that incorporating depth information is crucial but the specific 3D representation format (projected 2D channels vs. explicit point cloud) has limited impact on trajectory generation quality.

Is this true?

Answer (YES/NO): NO